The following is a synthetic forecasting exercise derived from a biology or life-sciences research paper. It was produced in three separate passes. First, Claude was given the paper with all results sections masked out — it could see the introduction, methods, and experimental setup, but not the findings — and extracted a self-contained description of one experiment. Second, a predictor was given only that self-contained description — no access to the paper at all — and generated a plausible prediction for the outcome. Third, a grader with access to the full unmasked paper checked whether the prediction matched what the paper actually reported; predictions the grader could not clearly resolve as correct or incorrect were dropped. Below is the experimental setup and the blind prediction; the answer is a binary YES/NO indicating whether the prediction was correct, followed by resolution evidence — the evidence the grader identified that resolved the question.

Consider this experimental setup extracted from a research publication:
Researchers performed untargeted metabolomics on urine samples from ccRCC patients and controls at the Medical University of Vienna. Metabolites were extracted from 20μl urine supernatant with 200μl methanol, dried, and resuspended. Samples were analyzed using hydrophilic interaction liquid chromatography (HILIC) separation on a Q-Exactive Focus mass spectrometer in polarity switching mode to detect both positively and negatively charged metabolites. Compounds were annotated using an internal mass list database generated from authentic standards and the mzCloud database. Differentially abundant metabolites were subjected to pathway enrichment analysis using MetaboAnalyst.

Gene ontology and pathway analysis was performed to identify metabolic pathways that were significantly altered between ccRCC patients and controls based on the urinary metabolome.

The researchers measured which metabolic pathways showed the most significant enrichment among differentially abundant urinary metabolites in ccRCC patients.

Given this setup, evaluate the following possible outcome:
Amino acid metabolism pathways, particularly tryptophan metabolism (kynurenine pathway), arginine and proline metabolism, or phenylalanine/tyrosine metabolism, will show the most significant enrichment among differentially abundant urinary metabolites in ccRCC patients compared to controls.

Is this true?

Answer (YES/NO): NO